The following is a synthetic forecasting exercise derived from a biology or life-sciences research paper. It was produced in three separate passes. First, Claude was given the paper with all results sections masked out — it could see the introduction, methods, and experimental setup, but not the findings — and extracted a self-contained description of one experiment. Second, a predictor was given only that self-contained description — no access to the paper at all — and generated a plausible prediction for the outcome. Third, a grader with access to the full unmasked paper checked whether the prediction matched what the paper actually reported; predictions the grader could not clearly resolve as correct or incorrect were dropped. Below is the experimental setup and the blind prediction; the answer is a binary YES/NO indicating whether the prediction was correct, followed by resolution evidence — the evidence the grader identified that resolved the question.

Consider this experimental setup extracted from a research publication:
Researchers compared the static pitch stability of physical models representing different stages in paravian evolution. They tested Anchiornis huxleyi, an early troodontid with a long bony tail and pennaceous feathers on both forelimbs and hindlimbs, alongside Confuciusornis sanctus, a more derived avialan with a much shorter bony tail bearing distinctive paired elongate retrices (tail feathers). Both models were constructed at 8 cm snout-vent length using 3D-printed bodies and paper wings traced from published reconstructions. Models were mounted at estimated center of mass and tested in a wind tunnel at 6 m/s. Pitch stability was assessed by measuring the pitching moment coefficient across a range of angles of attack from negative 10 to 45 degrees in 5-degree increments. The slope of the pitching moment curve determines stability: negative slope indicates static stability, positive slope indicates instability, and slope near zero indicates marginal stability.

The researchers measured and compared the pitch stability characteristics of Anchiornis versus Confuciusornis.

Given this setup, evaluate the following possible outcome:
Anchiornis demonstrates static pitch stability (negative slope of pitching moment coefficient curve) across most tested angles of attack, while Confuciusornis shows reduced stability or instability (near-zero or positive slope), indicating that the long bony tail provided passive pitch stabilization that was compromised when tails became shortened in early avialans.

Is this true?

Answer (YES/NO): YES